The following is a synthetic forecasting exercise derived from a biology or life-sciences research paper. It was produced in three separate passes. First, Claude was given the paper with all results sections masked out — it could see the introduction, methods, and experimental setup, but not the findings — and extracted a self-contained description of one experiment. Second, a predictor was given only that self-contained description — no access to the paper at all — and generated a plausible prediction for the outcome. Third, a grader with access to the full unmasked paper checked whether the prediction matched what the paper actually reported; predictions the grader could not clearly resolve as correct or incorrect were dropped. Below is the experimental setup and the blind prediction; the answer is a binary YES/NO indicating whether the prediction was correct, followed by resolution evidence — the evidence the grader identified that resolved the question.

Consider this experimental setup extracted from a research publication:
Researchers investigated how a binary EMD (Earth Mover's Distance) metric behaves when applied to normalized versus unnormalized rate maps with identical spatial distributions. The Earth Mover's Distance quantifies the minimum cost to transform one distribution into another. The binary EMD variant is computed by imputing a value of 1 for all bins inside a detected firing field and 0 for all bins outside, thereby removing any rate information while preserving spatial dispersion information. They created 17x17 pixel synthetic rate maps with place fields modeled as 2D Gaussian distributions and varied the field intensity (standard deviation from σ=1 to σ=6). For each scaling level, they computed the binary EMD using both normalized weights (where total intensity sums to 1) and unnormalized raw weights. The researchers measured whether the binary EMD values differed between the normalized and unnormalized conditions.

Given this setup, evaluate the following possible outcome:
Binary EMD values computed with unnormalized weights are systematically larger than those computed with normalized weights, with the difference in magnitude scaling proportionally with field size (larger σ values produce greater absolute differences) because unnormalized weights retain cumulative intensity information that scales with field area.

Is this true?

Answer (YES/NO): NO